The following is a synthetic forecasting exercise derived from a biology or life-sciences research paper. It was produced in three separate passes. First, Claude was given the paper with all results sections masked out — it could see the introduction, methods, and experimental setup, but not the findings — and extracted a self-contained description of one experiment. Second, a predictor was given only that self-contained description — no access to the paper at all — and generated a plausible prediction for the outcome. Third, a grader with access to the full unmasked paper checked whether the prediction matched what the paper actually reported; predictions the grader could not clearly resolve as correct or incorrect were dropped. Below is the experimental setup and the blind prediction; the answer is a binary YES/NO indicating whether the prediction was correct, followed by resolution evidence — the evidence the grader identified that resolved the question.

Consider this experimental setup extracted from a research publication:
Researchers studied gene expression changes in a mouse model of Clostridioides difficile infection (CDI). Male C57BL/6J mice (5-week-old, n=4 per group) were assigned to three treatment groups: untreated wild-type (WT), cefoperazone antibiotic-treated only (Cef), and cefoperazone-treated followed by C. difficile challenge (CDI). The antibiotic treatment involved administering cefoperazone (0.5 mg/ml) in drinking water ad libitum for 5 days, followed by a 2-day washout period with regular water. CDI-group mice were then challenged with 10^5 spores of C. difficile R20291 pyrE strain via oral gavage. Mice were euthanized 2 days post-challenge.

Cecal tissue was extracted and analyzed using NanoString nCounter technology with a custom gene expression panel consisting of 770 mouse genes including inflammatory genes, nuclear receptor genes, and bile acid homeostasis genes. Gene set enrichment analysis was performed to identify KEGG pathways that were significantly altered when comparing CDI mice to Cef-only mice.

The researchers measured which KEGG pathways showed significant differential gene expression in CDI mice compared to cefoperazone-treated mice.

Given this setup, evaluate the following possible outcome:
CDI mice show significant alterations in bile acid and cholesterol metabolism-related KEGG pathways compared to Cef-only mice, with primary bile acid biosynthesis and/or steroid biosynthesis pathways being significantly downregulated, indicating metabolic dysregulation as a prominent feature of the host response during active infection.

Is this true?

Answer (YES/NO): NO